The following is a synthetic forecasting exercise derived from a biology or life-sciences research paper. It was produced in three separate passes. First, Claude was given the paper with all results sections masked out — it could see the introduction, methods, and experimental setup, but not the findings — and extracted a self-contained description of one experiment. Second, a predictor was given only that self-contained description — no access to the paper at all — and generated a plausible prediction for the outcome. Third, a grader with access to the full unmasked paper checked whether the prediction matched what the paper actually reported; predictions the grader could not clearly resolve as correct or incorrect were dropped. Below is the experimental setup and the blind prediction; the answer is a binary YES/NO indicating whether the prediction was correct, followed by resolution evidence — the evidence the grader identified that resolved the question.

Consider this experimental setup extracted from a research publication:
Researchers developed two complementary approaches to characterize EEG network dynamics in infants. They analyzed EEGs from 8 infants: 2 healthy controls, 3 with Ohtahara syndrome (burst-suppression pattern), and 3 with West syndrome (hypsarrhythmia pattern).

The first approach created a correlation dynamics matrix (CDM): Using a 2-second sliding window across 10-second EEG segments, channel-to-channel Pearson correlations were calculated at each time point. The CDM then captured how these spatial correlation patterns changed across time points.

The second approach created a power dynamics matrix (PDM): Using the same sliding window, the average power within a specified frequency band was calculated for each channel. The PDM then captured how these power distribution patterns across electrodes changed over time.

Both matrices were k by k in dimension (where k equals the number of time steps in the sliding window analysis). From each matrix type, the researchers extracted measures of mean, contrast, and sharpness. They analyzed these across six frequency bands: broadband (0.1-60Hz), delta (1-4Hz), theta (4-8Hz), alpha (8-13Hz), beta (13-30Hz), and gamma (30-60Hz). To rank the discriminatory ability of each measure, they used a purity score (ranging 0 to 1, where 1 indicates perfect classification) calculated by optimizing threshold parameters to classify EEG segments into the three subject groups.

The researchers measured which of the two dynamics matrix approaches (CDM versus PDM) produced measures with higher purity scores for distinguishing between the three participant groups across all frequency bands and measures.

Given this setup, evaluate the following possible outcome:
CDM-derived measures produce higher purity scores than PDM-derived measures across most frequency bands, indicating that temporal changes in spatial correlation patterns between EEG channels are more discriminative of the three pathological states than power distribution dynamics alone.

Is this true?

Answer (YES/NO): YES